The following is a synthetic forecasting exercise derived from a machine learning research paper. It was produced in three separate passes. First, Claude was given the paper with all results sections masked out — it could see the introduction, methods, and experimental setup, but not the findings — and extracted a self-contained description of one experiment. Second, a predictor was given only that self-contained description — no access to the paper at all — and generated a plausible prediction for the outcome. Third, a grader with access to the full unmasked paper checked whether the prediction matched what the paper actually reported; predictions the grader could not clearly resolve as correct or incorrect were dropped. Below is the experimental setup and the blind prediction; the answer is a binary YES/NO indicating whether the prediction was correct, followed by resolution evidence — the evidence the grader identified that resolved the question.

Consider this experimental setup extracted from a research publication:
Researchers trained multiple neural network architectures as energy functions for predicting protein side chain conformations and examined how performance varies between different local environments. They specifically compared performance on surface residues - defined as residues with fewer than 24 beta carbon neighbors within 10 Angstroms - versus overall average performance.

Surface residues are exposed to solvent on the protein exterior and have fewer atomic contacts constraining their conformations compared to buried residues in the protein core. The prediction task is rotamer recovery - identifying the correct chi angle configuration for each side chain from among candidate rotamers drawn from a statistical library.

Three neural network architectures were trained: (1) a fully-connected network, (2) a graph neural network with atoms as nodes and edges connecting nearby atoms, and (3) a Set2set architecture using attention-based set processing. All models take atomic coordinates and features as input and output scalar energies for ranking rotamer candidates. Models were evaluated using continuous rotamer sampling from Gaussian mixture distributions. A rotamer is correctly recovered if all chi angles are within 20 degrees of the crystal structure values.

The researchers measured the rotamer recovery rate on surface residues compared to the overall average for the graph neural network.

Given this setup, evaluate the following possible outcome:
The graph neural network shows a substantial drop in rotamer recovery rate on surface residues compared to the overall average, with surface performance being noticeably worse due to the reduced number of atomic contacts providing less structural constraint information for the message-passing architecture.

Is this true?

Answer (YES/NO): YES